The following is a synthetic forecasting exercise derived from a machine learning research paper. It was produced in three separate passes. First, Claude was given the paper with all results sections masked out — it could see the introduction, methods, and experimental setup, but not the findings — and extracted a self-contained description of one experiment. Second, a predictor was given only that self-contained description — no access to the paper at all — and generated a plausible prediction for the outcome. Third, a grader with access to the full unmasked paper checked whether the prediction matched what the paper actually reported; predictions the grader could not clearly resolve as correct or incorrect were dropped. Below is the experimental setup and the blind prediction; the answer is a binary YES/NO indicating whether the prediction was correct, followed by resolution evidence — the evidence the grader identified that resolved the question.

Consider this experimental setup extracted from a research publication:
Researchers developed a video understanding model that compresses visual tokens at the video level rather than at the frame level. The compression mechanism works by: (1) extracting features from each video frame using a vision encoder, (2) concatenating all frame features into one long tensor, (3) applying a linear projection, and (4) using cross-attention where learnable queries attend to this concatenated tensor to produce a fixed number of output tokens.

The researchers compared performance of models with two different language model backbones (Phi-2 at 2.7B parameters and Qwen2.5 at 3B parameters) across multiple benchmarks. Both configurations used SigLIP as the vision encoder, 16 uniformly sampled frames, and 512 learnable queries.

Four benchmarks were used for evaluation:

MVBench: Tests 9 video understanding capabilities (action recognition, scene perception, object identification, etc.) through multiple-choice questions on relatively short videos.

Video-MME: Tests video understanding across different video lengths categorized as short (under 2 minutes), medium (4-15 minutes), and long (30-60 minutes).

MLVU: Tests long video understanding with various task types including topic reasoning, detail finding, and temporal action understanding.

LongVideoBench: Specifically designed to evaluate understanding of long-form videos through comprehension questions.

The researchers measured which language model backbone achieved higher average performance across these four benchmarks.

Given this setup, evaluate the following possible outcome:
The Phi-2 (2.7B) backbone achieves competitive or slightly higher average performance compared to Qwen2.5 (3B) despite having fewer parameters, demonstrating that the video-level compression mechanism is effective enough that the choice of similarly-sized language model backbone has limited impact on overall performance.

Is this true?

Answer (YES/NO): NO